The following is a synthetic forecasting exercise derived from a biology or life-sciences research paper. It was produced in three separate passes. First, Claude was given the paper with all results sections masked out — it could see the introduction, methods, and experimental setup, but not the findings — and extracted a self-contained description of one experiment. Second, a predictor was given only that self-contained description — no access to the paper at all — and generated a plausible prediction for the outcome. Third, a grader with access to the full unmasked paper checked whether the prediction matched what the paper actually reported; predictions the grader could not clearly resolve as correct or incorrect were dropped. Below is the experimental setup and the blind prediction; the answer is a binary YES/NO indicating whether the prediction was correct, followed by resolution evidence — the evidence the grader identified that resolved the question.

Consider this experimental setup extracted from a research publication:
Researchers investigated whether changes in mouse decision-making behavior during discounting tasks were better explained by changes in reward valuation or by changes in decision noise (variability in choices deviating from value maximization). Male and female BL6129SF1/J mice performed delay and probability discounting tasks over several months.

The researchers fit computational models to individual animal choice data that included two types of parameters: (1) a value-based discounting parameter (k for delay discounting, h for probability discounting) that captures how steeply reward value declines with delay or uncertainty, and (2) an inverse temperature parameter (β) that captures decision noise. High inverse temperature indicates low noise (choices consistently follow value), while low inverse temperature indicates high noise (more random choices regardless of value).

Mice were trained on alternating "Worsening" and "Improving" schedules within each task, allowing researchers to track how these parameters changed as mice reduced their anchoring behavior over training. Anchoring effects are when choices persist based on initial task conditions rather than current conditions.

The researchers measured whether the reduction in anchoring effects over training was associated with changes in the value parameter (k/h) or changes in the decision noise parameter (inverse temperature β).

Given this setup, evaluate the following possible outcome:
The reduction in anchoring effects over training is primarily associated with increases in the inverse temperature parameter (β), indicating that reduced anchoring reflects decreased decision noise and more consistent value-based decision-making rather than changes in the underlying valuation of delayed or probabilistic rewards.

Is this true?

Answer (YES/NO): YES